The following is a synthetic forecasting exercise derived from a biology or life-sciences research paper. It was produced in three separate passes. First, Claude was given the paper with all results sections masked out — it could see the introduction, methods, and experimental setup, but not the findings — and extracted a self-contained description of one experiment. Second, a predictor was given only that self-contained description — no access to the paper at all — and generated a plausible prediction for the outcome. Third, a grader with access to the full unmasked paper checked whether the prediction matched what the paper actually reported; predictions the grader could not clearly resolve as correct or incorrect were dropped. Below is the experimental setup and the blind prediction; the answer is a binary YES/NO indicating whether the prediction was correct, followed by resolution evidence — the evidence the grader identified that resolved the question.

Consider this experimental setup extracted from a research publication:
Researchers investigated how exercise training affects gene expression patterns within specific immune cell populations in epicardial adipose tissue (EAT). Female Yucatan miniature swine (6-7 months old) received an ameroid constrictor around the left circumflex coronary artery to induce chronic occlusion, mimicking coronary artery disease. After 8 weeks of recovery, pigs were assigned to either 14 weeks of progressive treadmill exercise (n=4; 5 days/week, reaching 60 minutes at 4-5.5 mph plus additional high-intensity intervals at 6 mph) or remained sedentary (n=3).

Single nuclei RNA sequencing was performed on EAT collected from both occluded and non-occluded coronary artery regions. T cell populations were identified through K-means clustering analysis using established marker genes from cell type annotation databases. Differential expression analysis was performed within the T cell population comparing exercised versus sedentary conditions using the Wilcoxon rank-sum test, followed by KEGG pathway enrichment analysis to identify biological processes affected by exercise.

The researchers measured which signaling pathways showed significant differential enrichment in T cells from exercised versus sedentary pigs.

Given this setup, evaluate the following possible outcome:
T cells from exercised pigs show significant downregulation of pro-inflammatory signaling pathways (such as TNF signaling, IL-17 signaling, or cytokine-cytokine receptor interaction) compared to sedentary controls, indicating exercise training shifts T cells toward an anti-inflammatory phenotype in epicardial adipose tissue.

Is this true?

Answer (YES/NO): NO